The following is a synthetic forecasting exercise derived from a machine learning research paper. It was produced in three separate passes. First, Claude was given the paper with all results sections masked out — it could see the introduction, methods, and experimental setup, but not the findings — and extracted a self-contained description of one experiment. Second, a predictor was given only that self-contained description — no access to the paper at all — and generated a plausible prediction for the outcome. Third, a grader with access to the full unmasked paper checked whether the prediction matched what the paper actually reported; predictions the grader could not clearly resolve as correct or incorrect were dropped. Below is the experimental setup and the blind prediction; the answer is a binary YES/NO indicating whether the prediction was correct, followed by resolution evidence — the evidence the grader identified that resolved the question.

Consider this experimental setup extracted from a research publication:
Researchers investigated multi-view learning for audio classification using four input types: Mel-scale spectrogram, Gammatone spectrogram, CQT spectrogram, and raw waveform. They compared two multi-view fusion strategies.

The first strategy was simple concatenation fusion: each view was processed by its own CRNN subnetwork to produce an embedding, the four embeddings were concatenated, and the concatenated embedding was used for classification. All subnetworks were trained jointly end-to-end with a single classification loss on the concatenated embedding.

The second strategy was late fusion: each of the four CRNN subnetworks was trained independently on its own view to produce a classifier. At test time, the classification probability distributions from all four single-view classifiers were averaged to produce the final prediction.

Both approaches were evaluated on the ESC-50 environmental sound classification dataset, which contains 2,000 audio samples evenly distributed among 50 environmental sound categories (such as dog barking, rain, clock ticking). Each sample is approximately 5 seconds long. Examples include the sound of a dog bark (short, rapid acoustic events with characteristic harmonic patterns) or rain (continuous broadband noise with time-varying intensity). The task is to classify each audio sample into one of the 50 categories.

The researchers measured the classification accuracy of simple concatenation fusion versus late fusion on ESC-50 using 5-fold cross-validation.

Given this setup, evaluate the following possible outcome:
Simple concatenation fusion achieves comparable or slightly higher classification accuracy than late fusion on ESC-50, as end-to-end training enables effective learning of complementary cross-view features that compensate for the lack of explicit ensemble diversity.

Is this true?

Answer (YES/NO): NO